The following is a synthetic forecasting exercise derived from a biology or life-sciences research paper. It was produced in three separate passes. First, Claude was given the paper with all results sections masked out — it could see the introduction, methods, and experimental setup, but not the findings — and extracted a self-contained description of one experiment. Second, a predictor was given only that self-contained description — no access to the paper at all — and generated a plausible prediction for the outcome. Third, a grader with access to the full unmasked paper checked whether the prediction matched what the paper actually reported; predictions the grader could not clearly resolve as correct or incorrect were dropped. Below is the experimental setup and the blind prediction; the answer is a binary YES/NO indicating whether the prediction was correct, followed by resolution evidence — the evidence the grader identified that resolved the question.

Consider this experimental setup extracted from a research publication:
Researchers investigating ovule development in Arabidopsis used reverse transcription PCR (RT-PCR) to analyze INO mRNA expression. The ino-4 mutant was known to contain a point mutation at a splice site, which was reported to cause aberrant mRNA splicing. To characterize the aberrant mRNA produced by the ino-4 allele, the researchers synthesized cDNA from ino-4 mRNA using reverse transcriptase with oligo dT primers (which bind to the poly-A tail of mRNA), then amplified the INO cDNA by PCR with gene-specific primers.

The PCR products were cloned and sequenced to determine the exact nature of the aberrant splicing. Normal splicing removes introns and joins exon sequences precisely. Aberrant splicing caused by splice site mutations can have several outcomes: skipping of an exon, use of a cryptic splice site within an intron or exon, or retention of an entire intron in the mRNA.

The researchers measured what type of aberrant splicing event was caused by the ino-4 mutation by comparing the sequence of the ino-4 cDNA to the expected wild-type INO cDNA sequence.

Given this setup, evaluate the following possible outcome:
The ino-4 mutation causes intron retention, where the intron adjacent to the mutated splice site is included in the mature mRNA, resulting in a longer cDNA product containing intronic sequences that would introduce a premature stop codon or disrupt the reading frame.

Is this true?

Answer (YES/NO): NO